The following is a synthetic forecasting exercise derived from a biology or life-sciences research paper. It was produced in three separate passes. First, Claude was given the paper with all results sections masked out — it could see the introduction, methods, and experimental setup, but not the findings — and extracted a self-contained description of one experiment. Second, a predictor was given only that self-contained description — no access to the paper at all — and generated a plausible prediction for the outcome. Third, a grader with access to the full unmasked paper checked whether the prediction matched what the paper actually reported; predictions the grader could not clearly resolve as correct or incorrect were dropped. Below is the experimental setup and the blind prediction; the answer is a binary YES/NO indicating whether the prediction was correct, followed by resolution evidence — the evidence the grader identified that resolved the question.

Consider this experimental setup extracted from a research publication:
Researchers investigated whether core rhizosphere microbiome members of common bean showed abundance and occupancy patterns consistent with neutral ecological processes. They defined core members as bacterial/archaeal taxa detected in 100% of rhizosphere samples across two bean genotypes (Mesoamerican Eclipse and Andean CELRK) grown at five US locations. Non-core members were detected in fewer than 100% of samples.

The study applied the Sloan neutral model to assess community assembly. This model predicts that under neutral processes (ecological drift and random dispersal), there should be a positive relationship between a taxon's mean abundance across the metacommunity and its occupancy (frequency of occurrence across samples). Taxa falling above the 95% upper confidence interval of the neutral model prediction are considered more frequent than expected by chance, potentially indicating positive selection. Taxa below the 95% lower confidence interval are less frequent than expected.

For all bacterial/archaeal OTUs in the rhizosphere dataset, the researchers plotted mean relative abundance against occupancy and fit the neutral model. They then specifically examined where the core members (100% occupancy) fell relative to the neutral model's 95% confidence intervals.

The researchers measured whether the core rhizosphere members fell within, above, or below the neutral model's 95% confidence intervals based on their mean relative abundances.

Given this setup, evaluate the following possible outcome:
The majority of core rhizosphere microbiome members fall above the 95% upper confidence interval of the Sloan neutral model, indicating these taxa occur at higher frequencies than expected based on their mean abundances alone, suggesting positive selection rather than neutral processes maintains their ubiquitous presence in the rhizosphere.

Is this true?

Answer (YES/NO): YES